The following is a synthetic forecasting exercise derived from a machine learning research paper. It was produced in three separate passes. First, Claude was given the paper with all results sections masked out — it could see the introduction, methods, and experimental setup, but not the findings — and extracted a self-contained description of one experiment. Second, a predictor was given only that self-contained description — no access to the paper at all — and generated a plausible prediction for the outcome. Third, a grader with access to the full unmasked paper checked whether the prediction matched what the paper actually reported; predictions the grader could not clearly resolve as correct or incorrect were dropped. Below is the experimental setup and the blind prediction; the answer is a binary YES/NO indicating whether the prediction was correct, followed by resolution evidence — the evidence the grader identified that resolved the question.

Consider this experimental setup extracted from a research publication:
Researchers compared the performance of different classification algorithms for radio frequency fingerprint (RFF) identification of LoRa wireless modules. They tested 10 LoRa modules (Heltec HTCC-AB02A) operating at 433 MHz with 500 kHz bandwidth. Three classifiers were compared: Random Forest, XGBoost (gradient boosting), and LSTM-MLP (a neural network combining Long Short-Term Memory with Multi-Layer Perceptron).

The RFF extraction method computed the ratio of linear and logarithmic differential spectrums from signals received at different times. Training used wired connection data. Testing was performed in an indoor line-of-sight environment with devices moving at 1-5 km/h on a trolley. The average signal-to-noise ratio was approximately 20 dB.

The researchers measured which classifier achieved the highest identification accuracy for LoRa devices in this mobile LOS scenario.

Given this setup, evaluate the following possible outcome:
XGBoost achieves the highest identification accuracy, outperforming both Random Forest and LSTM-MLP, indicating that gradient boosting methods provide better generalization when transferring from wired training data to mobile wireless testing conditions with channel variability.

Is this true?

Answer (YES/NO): NO